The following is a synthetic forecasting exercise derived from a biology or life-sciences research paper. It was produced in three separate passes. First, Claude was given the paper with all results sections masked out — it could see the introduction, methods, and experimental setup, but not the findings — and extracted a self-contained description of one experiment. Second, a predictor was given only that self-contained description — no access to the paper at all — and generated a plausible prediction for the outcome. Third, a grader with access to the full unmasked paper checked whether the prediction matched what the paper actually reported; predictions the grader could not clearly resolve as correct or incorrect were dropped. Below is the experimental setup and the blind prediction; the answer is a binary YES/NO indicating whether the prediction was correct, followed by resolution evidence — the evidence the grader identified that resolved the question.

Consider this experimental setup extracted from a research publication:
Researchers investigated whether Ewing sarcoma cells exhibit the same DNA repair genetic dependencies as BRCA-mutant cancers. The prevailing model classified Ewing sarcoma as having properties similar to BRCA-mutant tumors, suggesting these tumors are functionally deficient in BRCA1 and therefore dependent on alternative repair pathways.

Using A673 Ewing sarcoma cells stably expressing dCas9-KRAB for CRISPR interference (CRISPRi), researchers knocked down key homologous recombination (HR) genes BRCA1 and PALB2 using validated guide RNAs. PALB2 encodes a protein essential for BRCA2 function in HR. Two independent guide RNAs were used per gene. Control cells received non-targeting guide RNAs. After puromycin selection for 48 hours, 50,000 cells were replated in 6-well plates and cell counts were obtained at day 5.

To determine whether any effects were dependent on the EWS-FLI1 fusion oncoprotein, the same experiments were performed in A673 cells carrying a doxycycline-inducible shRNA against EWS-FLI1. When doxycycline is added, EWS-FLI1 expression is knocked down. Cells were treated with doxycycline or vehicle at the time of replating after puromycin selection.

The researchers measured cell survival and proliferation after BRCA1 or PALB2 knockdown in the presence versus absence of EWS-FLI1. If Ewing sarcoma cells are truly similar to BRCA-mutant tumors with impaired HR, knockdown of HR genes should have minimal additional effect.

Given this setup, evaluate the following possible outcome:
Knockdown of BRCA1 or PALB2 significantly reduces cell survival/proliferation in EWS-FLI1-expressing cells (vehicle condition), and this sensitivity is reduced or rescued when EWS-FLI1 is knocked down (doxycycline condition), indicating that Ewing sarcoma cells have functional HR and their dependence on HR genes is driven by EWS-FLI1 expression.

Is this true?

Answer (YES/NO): YES